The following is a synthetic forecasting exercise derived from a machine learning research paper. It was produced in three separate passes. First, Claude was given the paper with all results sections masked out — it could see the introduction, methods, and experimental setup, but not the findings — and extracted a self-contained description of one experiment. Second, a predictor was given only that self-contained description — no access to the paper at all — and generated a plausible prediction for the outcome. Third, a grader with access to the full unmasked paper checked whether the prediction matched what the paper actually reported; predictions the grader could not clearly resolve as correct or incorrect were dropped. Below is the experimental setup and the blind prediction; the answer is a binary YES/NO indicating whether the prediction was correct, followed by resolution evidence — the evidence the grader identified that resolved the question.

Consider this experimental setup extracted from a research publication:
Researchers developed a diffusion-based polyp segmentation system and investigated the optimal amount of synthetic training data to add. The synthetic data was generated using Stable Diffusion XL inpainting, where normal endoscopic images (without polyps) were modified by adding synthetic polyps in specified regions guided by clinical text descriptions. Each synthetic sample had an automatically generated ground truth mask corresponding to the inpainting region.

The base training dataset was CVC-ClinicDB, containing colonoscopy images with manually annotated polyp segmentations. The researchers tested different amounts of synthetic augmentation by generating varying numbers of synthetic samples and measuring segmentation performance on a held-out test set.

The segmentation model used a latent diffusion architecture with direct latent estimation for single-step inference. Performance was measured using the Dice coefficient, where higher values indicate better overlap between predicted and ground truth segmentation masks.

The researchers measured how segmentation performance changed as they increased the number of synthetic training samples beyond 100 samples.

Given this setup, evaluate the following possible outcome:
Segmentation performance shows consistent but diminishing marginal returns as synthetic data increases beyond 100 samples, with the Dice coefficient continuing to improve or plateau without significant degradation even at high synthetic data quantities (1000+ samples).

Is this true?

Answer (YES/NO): NO